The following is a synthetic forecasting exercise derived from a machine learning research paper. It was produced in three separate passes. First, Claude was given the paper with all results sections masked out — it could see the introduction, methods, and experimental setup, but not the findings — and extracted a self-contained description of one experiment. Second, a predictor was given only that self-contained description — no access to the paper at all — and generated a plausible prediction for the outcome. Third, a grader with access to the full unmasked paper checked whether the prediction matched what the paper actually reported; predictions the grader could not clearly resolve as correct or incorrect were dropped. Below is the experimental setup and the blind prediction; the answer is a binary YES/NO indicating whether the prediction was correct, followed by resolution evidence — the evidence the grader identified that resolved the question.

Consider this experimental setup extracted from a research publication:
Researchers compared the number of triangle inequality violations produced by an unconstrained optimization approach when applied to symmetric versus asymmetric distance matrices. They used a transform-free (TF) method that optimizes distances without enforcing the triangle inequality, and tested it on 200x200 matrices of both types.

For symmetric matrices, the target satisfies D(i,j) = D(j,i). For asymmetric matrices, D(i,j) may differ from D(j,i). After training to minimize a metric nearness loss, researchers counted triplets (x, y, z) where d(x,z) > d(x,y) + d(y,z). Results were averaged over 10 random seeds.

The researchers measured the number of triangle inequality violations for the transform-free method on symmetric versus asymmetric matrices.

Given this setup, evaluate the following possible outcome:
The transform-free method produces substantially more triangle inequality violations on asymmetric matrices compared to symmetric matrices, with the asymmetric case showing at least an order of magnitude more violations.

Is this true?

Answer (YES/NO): NO